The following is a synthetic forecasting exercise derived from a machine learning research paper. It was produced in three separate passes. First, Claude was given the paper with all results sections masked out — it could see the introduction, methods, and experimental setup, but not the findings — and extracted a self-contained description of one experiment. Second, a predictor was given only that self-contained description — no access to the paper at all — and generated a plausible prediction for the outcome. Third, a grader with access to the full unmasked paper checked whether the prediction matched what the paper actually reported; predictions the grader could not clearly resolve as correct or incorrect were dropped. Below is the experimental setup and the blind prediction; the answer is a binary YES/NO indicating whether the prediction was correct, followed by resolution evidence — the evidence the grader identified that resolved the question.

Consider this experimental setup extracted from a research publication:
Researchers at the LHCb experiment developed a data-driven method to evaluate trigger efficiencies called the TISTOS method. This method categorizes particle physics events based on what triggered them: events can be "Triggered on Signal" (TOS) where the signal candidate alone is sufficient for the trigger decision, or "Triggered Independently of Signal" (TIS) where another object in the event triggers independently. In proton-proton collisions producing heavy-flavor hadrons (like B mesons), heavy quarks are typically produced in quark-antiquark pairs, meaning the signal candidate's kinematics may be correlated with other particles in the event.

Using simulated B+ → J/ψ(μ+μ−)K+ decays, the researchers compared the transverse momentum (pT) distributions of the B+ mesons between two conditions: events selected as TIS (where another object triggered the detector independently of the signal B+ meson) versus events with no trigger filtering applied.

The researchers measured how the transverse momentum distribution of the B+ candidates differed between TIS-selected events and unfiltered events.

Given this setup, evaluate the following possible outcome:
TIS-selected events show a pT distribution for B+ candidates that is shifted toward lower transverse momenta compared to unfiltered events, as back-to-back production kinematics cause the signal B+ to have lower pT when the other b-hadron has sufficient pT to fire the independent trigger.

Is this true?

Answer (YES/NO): NO